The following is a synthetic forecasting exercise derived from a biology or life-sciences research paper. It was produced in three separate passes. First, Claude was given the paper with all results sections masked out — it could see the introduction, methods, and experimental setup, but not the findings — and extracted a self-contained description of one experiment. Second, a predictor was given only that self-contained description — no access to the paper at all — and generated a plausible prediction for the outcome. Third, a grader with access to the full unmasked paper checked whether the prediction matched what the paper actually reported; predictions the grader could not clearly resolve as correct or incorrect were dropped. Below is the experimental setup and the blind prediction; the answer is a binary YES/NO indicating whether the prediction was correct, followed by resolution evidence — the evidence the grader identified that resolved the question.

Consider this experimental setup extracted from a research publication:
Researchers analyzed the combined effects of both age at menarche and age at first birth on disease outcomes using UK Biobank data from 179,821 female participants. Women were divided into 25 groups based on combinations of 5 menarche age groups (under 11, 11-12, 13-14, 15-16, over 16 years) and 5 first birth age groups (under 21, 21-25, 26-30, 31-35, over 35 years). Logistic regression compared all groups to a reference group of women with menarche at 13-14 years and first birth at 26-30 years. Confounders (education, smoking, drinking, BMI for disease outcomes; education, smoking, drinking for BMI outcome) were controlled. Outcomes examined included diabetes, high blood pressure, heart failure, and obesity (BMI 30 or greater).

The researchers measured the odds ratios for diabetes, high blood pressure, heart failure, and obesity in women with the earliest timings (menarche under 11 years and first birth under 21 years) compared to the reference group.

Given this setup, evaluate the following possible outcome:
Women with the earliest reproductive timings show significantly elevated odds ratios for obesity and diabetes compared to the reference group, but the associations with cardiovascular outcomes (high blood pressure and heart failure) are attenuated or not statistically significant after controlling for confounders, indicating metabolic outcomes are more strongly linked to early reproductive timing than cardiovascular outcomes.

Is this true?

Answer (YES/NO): NO